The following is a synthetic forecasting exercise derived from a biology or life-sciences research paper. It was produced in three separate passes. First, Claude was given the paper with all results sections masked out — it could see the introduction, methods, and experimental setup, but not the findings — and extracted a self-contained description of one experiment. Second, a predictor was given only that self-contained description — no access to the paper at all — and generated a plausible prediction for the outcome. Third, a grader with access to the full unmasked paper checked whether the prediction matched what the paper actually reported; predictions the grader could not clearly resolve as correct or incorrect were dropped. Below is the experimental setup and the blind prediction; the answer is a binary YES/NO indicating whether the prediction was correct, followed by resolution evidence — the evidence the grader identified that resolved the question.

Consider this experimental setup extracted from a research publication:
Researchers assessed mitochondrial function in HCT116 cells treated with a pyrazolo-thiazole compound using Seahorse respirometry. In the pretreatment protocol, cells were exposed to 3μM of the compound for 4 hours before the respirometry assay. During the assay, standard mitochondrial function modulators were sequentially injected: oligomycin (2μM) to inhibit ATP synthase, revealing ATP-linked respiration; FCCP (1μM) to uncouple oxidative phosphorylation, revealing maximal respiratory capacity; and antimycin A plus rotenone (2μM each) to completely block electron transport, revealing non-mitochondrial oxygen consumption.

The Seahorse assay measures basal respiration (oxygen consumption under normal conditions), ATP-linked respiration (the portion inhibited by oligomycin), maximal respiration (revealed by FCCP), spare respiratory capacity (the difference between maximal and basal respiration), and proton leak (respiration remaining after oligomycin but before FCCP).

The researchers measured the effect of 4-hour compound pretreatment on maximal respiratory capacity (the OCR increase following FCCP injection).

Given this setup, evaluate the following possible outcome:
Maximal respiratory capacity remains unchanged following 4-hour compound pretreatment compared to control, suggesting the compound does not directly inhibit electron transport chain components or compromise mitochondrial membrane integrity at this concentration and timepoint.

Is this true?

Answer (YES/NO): NO